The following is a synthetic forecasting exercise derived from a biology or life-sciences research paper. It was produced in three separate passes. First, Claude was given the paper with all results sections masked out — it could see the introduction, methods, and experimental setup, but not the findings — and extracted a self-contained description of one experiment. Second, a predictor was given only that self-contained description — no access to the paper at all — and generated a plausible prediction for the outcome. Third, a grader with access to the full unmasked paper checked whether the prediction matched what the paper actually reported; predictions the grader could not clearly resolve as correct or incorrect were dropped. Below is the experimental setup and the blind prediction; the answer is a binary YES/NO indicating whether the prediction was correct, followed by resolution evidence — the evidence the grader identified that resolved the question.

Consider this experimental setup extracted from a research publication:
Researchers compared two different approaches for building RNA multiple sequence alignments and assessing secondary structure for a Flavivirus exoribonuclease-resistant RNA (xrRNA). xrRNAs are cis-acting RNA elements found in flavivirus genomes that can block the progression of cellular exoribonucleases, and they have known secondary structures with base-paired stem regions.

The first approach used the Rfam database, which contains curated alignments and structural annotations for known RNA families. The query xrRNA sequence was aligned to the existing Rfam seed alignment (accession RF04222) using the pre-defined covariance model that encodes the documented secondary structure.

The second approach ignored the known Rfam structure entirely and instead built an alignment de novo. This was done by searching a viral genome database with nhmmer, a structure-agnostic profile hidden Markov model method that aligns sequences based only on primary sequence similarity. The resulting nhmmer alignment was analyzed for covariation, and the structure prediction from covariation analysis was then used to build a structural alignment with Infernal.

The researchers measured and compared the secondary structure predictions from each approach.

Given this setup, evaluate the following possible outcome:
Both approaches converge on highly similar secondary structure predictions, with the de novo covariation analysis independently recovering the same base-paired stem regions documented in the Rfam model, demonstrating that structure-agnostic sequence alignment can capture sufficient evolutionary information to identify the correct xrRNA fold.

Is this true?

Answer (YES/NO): NO